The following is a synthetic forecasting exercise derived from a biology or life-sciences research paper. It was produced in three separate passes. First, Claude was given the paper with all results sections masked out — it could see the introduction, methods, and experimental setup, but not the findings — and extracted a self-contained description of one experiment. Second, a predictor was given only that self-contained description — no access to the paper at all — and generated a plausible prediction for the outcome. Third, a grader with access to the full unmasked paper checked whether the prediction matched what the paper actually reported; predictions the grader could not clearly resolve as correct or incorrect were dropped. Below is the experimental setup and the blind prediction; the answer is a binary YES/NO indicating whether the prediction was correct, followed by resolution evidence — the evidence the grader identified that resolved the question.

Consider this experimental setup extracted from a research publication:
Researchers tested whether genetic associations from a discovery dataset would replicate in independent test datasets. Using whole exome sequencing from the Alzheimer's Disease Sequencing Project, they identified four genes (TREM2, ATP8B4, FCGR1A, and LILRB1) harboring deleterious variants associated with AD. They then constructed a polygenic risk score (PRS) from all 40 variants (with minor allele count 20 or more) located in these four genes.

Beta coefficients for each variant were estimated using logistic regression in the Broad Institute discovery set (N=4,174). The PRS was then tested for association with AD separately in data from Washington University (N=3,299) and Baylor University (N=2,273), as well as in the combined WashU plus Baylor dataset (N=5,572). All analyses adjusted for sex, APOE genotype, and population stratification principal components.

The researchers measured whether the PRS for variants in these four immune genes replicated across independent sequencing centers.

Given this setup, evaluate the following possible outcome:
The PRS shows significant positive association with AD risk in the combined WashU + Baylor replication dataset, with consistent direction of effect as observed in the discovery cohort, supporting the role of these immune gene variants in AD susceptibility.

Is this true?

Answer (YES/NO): YES